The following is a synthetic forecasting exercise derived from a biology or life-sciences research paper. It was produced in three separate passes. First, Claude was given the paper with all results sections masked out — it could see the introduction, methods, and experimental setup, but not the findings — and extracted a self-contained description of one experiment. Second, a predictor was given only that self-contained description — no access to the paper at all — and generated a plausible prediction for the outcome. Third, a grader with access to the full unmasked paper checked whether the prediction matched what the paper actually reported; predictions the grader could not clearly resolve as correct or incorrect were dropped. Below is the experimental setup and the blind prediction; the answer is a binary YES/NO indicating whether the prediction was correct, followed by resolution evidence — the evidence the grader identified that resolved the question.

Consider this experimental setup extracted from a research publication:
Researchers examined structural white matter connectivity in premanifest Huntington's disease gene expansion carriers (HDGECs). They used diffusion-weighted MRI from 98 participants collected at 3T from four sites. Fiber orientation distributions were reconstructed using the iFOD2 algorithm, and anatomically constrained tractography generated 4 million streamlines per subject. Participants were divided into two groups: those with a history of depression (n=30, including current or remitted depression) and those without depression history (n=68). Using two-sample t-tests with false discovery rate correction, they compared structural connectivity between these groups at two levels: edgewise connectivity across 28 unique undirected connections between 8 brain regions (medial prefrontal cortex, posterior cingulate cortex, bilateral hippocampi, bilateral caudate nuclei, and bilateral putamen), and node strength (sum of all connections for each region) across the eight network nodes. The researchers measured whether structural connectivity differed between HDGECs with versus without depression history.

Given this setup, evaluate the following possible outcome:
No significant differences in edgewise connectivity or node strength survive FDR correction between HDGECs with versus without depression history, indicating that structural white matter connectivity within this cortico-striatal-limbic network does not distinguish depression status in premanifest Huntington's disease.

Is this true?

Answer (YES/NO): YES